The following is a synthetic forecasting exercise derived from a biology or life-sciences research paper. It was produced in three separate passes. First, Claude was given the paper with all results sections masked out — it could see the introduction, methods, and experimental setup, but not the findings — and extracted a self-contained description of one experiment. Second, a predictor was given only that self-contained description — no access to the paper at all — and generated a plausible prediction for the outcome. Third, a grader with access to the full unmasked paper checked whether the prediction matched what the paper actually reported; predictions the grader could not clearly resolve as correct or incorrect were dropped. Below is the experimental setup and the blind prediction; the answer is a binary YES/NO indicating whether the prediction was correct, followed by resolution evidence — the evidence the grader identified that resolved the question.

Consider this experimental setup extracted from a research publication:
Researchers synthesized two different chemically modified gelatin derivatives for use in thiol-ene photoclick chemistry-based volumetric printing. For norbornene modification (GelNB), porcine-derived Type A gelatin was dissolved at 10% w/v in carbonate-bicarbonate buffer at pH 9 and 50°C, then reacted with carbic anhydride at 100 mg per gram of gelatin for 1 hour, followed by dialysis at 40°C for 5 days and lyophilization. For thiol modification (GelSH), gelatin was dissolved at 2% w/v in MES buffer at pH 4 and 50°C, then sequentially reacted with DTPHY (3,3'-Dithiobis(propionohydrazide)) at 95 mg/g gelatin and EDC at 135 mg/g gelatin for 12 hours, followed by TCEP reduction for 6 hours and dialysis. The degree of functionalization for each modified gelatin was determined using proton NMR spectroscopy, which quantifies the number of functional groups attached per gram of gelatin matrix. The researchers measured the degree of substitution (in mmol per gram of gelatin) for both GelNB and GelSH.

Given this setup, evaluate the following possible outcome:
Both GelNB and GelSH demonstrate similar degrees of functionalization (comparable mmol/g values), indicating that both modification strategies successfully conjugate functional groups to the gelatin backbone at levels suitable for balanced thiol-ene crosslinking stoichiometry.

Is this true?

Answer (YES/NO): YES